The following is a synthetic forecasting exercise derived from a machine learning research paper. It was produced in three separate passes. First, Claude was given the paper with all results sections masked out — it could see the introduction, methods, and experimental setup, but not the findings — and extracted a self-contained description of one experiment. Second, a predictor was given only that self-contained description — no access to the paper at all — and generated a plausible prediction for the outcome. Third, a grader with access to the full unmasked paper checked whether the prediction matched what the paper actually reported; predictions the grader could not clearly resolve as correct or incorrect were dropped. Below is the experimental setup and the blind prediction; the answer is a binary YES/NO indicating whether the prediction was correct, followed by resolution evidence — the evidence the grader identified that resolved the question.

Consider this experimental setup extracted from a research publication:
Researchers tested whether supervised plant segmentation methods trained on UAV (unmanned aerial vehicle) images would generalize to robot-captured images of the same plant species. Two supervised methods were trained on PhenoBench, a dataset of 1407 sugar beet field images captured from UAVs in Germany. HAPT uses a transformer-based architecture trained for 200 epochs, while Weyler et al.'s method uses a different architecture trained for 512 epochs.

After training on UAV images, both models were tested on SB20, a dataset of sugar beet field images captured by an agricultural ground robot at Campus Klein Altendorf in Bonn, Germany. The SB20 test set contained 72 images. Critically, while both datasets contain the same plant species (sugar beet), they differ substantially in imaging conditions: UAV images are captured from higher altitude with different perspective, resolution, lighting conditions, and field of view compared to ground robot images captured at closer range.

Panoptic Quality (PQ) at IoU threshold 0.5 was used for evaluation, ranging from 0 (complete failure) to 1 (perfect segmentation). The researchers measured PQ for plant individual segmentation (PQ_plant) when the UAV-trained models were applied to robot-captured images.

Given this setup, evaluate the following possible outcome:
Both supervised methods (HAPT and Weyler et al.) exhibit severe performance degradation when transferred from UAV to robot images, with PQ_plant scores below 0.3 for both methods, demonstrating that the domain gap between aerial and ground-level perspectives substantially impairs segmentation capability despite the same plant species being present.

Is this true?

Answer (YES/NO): YES